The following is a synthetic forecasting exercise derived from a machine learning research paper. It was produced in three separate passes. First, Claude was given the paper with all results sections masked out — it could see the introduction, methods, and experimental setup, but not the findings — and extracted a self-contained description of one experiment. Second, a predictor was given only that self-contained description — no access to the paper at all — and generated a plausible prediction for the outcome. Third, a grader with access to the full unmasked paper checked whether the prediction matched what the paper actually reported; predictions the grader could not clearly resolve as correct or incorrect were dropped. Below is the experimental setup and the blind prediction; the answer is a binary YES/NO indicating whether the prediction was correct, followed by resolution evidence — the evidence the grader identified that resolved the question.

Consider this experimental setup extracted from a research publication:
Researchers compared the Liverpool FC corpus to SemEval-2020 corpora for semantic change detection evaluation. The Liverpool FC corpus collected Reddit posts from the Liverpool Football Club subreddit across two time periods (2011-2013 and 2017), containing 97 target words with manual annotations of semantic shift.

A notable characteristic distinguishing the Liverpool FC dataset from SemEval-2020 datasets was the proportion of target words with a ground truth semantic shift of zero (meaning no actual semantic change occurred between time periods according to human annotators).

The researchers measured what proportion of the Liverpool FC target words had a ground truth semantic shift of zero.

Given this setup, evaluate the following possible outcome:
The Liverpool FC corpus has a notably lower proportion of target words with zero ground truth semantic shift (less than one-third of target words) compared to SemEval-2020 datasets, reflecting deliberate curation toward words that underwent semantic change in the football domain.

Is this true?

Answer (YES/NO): NO